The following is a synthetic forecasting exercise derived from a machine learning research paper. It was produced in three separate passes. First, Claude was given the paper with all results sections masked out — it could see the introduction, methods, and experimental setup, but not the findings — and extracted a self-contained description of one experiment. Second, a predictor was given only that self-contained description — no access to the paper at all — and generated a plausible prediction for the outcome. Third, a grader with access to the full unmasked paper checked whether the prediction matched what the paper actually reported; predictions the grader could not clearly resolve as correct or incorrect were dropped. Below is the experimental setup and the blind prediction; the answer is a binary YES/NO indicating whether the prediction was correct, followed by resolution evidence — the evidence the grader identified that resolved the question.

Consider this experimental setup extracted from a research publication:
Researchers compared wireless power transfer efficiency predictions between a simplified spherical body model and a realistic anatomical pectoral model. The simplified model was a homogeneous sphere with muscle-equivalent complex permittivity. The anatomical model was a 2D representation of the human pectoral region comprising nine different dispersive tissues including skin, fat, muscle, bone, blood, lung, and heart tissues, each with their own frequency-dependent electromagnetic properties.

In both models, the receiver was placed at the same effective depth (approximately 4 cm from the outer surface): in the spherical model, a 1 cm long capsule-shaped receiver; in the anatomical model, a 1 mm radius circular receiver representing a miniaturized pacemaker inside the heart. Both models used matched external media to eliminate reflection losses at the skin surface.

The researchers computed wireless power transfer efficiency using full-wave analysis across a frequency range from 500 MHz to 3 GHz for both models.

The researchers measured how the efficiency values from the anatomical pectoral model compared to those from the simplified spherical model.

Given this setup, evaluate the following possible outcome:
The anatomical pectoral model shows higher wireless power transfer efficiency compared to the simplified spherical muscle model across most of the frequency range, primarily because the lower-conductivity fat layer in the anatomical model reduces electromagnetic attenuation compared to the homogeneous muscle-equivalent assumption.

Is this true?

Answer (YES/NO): NO